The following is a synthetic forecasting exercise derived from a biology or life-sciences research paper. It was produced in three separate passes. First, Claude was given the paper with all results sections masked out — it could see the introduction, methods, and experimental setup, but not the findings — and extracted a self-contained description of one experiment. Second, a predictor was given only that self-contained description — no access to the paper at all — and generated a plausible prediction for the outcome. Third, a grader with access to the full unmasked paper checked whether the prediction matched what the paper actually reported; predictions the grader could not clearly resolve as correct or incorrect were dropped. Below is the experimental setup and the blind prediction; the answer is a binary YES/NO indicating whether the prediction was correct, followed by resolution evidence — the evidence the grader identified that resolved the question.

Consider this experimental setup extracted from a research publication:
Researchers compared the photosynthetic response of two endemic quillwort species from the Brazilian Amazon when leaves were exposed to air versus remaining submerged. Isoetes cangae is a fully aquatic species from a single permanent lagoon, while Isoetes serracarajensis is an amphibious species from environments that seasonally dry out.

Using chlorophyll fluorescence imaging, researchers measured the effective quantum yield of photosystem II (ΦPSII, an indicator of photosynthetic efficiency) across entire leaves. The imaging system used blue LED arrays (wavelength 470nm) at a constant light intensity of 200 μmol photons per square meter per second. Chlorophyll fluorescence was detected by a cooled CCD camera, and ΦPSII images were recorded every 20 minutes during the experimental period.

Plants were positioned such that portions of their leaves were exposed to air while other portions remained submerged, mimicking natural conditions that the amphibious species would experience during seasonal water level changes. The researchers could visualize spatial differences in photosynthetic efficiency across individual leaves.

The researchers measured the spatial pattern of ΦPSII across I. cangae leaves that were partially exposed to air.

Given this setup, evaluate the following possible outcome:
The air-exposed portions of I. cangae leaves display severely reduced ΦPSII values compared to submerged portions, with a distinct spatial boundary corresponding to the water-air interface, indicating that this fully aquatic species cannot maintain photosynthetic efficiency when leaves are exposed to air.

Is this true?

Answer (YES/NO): NO